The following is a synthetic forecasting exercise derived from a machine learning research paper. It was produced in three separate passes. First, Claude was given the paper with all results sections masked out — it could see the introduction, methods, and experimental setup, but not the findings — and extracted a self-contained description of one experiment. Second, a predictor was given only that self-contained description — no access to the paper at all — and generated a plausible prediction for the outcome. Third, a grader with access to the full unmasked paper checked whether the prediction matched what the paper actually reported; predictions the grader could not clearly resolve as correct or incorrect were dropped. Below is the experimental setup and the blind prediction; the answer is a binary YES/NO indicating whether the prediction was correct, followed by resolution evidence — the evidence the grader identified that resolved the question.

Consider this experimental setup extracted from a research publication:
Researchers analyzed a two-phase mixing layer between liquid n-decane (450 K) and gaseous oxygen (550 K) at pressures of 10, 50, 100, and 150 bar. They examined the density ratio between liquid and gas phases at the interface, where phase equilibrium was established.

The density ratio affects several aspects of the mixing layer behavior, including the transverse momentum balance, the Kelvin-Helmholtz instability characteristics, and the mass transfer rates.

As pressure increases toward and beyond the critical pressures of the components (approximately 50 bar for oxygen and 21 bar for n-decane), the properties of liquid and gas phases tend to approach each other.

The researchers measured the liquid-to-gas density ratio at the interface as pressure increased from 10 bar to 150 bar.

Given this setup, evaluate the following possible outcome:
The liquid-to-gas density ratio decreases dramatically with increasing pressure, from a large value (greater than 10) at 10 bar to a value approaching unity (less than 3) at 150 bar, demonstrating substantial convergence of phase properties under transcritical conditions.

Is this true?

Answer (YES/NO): NO